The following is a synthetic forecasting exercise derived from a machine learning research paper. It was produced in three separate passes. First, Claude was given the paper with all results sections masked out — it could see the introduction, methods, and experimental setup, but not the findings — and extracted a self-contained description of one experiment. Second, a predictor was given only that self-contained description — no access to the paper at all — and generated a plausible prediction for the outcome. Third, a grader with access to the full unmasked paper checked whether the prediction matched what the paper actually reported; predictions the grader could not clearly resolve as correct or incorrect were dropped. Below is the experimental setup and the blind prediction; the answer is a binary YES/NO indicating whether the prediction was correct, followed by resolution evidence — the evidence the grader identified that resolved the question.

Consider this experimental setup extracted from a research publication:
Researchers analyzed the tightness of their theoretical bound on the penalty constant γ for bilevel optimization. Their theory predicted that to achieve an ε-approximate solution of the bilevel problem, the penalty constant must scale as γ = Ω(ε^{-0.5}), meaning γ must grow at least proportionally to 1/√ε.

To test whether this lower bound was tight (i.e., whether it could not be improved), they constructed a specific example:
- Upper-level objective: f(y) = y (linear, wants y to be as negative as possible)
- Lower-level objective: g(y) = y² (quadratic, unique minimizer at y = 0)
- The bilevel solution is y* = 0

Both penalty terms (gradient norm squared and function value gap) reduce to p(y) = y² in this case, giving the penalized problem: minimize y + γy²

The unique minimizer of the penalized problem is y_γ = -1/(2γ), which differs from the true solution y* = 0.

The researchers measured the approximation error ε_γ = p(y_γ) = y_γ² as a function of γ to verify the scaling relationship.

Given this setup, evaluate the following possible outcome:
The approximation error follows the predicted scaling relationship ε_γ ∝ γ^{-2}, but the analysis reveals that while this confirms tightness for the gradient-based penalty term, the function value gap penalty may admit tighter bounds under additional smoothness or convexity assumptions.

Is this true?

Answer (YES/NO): NO